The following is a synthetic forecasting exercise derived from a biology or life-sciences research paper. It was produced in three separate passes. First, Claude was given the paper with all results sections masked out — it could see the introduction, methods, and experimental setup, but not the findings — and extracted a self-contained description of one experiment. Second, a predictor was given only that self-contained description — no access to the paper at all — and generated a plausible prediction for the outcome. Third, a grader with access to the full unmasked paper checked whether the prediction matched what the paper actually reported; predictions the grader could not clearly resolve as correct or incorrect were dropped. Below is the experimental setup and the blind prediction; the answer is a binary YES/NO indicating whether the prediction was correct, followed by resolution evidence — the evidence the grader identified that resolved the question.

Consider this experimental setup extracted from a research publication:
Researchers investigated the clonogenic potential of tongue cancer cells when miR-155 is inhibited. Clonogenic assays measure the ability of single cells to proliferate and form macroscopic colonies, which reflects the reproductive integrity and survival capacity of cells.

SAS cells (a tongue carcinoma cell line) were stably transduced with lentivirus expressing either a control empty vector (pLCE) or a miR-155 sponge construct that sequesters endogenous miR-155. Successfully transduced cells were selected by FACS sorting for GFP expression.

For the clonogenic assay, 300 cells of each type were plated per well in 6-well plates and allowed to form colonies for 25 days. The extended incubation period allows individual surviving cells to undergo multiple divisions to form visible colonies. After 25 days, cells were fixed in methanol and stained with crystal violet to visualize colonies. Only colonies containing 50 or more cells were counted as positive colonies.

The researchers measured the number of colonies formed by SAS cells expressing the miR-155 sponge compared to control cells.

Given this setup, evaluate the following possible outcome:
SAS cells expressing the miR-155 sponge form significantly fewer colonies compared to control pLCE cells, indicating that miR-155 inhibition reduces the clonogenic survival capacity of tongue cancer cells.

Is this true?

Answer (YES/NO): YES